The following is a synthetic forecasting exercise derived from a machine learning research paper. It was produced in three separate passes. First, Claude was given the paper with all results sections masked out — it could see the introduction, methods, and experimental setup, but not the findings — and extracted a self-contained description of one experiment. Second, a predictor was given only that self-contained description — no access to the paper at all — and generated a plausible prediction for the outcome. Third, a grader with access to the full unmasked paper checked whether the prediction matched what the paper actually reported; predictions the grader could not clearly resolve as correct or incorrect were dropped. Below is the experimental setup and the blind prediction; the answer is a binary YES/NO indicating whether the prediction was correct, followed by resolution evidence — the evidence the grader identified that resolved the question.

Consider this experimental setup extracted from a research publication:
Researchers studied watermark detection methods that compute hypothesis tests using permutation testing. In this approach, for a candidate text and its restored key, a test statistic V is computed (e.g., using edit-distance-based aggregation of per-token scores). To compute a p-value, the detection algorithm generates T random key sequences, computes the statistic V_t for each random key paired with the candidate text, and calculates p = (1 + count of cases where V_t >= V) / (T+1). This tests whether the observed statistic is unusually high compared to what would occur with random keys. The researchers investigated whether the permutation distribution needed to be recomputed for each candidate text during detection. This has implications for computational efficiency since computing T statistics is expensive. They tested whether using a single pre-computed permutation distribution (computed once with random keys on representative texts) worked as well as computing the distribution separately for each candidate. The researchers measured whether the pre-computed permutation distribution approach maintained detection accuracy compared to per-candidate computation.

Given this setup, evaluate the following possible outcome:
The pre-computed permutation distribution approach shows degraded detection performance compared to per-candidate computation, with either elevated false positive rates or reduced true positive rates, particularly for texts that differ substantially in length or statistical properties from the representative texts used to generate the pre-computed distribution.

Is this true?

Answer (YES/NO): NO